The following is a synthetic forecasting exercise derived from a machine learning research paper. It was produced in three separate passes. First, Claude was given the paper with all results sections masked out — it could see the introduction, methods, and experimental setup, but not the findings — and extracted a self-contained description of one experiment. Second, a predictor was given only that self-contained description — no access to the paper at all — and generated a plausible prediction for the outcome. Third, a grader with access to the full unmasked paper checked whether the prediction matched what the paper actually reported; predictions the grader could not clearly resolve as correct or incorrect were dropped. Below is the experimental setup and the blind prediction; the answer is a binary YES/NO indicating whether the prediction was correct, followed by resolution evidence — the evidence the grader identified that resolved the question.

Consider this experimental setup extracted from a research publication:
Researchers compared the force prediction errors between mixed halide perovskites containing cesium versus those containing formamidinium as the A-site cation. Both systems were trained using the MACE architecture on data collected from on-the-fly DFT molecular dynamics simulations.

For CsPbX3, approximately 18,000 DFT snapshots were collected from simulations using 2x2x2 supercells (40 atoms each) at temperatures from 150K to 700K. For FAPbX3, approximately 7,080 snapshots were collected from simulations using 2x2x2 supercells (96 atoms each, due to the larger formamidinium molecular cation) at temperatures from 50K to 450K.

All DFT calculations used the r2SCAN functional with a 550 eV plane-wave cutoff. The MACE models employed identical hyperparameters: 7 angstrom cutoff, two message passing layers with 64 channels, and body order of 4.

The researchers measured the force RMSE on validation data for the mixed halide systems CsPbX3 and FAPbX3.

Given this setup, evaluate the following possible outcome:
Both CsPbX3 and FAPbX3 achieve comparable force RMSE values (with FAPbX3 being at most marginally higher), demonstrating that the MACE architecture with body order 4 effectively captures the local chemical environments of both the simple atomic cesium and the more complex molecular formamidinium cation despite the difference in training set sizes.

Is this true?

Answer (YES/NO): NO